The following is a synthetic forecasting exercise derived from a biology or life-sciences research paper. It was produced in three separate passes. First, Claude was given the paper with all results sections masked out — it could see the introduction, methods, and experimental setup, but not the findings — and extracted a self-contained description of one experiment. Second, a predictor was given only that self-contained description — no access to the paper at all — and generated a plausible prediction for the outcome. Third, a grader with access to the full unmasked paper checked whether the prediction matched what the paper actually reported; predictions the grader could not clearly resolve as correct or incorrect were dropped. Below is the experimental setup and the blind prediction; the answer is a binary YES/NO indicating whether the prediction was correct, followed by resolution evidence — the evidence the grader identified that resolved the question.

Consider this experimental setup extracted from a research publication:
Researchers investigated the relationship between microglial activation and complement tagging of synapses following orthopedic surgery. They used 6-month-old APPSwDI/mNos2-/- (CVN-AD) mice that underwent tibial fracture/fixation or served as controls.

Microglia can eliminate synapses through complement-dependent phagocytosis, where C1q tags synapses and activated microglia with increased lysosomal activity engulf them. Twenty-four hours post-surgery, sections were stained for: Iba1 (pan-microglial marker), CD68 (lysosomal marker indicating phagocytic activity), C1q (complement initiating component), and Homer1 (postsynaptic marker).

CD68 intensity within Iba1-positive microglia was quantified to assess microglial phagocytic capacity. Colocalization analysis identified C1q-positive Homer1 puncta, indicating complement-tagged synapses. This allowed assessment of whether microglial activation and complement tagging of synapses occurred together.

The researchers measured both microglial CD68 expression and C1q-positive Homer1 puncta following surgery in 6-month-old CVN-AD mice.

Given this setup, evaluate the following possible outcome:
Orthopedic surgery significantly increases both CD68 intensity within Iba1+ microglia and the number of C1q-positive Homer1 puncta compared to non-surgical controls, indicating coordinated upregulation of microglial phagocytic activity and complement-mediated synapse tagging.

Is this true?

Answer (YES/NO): NO